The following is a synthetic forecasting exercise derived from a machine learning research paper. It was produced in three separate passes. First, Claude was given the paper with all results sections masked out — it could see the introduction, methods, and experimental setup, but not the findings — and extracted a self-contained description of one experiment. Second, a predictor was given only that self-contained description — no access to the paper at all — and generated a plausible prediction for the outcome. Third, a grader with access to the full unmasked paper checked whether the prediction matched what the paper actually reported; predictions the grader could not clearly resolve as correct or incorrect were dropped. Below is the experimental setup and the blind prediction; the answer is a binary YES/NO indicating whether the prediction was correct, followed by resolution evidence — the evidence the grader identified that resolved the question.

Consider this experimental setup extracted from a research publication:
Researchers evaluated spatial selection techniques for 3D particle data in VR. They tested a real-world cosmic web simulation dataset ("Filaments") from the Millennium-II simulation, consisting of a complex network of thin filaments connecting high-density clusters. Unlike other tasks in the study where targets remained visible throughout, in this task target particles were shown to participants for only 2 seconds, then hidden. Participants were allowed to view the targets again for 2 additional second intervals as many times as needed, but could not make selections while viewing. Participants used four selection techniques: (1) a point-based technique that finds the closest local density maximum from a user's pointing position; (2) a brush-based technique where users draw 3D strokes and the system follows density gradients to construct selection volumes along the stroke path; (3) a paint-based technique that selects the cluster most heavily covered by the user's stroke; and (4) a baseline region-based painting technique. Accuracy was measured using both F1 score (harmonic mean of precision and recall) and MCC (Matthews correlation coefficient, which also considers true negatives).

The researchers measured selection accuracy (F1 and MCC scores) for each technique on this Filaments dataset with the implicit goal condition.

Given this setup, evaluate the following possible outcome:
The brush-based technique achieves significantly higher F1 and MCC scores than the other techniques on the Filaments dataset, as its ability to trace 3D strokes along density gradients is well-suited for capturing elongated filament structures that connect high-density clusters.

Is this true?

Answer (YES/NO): YES